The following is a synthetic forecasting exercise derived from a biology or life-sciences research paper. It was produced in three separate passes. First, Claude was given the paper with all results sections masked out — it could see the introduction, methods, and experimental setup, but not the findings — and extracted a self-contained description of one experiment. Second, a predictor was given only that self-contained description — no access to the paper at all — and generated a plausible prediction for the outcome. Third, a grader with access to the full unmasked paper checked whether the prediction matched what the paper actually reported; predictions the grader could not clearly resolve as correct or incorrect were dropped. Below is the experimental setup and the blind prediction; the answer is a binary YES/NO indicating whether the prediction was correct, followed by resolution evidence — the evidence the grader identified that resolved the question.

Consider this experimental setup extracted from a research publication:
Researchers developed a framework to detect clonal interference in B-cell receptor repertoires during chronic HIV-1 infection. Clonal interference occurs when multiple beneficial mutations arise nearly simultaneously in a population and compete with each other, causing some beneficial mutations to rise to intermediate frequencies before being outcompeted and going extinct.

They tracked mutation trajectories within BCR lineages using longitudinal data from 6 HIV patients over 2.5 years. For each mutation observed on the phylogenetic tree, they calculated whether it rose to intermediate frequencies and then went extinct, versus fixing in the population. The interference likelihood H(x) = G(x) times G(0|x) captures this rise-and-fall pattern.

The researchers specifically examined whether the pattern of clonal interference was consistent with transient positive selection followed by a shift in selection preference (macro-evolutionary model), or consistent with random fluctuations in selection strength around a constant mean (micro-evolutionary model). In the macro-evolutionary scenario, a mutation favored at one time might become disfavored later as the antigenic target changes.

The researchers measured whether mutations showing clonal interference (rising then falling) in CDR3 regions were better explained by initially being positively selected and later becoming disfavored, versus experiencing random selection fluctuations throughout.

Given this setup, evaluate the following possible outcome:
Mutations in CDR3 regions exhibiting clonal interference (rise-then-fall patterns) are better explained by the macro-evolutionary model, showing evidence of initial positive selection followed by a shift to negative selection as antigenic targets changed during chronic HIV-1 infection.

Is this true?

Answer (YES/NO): YES